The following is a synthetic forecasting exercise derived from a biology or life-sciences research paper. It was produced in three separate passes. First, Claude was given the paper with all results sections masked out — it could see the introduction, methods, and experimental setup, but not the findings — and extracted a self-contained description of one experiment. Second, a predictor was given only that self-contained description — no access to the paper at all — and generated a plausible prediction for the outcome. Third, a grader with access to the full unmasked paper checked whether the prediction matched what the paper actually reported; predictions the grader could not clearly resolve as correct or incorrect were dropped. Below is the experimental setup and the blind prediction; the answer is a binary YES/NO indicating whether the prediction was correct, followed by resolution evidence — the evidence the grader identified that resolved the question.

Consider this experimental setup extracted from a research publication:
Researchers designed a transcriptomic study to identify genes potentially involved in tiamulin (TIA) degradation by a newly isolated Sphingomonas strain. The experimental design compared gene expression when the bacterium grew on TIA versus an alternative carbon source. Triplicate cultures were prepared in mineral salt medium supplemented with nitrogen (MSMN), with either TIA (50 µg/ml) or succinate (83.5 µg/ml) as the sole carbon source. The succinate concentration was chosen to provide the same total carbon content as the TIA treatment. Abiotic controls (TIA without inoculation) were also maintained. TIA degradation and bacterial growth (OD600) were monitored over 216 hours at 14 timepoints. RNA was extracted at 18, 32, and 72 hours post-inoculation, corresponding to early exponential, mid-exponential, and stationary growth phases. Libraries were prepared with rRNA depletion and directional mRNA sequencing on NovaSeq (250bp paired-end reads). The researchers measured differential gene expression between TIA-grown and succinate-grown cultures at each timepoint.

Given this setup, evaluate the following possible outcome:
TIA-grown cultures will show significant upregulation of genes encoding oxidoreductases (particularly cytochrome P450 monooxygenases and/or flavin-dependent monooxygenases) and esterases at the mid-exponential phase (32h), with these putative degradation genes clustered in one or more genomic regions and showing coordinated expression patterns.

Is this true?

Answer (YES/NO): YES